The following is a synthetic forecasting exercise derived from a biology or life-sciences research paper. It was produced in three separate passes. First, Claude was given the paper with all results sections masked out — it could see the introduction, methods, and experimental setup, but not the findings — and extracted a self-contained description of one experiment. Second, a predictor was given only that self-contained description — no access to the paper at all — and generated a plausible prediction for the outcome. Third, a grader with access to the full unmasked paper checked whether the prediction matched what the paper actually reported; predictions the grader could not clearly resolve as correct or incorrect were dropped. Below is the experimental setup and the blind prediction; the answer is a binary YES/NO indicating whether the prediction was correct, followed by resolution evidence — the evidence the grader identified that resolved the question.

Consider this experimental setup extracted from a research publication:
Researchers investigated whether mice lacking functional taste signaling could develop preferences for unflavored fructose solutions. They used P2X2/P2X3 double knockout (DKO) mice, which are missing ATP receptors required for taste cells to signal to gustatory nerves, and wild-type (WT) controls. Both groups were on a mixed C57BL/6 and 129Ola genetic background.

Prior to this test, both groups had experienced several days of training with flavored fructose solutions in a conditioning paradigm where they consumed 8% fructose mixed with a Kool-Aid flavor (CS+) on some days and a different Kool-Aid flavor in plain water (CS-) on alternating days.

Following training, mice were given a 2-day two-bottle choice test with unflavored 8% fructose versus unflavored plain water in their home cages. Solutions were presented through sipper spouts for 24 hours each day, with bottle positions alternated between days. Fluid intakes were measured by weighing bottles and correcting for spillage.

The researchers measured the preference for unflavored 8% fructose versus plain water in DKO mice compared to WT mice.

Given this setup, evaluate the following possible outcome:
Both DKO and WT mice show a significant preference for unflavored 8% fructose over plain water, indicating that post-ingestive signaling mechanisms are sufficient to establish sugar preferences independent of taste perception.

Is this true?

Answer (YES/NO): YES